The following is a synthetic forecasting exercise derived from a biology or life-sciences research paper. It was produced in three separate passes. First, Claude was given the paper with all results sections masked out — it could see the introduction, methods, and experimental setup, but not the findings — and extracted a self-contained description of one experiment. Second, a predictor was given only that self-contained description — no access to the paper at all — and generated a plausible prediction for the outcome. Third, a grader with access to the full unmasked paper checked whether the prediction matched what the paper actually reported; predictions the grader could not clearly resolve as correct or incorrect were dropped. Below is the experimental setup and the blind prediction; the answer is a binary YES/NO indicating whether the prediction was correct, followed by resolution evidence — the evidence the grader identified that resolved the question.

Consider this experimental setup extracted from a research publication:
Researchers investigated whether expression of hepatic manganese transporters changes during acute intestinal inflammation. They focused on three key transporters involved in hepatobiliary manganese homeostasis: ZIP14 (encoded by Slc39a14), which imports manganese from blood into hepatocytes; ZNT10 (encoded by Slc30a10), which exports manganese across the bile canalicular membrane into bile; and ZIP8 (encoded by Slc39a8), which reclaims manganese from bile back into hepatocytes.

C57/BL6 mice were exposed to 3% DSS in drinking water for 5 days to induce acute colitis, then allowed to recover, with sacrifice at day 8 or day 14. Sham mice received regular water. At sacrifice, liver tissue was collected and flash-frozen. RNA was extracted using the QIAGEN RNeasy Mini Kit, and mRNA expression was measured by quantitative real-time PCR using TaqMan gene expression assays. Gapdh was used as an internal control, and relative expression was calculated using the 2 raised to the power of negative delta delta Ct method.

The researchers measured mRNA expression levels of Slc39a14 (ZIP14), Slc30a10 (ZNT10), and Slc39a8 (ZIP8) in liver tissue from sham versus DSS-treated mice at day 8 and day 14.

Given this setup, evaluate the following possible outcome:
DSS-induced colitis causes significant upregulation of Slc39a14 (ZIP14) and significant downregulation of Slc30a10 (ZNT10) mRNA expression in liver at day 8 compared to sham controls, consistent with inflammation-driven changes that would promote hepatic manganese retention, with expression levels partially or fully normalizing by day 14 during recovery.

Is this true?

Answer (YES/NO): NO